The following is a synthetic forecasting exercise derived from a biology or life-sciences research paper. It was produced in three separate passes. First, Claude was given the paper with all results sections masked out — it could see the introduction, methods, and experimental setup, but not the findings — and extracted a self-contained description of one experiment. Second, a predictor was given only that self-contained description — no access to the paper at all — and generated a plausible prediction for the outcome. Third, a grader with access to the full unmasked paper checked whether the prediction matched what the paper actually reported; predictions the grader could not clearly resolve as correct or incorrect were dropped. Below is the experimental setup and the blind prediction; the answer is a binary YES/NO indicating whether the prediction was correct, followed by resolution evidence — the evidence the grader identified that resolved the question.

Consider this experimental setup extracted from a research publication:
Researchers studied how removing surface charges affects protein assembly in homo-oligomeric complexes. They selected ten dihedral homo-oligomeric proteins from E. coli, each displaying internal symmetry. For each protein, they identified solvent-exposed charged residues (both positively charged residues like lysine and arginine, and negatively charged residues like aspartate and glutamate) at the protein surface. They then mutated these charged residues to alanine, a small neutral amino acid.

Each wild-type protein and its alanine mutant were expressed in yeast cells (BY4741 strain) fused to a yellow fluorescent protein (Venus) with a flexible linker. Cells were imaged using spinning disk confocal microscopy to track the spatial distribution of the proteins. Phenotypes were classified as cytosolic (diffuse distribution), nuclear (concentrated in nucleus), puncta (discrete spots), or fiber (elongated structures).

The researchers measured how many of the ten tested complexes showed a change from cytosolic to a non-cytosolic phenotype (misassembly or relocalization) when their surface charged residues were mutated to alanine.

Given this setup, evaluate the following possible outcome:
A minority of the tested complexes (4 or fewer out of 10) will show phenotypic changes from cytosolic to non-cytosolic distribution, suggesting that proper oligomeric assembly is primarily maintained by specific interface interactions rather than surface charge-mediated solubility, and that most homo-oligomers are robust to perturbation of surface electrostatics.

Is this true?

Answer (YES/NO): NO